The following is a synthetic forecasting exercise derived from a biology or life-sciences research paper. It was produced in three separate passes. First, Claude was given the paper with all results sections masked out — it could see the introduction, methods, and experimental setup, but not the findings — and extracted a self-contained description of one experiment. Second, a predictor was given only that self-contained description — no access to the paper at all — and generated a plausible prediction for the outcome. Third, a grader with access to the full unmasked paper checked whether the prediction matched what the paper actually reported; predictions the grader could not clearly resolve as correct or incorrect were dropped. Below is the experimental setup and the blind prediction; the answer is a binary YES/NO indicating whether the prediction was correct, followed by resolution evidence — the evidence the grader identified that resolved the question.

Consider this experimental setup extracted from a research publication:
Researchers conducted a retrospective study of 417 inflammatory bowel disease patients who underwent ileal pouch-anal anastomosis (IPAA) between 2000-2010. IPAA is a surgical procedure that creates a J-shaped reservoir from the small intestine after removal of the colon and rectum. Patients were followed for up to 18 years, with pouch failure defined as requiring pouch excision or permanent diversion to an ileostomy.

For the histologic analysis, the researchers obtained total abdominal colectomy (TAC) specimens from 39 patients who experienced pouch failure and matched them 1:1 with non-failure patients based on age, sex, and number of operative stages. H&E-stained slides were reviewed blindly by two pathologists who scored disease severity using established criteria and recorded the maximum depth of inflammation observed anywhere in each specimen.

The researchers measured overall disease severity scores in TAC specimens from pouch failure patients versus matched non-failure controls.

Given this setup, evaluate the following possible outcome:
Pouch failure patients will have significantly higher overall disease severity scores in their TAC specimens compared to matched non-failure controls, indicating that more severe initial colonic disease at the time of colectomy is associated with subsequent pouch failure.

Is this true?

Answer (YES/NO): YES